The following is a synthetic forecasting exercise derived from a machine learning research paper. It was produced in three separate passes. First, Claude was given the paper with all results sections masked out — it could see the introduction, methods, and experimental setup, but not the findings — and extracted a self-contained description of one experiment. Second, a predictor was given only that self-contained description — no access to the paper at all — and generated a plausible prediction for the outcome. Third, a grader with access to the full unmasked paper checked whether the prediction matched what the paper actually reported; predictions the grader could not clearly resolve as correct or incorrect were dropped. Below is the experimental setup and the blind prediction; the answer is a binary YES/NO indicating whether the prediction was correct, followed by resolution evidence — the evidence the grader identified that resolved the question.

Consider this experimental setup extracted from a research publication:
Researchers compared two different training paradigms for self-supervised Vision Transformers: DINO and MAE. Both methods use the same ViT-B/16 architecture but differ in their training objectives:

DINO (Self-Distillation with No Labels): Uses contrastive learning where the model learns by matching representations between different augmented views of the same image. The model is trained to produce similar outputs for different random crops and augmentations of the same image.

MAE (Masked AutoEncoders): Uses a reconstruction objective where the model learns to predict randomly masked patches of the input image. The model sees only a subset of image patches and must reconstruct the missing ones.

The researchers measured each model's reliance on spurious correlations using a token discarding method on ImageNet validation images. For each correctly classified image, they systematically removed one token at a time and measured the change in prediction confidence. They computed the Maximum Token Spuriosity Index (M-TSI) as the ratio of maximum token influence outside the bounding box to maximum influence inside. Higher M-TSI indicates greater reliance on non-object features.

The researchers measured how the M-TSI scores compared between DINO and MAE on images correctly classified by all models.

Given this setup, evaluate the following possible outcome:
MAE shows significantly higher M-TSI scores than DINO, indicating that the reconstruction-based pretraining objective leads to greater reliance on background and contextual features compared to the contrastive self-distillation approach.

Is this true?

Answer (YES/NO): YES